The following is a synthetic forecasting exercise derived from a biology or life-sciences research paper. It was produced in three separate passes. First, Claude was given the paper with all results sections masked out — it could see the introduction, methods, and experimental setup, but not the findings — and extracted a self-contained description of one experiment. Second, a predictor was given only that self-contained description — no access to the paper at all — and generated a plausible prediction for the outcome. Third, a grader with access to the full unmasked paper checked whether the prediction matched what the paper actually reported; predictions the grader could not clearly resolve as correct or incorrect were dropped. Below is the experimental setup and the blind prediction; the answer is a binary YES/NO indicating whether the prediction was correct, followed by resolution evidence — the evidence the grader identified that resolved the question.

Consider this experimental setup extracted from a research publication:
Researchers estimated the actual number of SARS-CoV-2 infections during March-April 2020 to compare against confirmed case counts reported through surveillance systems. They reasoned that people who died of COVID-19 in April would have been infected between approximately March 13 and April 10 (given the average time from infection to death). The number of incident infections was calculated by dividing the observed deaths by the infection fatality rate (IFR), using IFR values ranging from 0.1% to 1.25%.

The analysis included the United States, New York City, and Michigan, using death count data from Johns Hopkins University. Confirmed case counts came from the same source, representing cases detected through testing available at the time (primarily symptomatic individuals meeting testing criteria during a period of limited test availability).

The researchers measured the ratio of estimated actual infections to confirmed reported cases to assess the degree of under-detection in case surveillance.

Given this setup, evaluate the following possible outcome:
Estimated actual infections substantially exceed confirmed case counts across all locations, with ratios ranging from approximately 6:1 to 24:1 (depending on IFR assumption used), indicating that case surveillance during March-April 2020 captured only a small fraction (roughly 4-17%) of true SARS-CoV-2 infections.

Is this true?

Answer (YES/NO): YES